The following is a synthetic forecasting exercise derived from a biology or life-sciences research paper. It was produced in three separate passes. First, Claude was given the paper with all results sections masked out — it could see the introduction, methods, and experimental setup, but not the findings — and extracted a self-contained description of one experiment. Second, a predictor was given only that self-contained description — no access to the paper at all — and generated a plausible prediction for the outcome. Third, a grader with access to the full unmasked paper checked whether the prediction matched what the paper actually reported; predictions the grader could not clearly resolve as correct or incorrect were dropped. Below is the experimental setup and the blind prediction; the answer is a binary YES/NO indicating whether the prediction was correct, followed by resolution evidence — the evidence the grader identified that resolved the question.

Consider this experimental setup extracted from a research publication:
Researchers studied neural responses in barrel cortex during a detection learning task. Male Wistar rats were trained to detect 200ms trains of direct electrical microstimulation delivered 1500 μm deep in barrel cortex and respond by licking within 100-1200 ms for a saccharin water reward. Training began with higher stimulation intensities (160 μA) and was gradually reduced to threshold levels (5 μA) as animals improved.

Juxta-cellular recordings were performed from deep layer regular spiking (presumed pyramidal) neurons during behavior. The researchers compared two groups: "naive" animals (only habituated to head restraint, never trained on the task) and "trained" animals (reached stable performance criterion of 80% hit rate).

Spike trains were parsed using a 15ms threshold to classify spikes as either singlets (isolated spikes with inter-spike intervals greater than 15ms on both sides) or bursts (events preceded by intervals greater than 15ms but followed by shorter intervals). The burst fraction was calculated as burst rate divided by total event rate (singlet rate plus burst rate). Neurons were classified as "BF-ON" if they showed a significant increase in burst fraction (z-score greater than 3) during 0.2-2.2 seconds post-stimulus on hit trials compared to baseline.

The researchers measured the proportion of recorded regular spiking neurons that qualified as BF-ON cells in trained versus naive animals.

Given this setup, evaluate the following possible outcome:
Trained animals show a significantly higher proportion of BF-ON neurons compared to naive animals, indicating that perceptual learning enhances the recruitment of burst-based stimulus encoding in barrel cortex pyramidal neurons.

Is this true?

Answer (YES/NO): YES